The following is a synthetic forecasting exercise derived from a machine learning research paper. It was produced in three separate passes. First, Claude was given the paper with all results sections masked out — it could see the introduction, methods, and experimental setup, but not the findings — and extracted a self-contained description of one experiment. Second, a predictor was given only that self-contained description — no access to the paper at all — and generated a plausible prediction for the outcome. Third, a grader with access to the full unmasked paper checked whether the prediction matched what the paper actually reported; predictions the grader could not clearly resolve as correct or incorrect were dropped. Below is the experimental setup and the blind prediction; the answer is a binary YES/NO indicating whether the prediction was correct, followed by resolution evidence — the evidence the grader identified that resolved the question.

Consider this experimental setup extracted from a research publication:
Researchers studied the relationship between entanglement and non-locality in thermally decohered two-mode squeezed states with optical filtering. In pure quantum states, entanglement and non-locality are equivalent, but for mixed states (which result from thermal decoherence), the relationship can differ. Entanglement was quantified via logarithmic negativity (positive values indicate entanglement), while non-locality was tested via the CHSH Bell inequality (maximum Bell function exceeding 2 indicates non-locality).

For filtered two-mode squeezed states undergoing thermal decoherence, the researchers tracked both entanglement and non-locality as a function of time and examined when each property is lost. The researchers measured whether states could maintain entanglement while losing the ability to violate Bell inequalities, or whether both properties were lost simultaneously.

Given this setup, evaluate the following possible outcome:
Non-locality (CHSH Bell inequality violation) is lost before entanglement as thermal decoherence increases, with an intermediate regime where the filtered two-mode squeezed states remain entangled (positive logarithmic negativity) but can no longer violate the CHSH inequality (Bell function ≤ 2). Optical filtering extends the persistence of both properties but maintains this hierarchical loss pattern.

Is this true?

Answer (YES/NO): YES